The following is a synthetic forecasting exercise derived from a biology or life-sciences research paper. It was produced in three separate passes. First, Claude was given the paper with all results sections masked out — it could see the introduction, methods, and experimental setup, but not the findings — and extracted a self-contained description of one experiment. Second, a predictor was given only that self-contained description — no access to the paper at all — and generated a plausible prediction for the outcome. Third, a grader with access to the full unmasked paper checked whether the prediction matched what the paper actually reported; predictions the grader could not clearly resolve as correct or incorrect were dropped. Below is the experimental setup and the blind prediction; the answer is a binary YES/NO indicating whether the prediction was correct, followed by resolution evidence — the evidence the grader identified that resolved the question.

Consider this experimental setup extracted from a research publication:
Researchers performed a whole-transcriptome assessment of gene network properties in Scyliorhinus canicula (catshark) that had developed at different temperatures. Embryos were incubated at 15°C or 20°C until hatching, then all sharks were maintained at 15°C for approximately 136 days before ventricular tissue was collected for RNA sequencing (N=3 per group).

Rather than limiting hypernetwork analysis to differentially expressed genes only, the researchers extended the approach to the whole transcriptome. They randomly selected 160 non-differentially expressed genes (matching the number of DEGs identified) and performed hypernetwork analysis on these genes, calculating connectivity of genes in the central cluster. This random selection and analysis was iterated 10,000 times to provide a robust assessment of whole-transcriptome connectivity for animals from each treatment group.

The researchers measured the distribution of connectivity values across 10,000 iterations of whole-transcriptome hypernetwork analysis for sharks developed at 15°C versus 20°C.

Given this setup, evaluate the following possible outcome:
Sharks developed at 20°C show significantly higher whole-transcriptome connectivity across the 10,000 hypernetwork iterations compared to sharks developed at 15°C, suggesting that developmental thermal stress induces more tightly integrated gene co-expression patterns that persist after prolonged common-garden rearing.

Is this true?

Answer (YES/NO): NO